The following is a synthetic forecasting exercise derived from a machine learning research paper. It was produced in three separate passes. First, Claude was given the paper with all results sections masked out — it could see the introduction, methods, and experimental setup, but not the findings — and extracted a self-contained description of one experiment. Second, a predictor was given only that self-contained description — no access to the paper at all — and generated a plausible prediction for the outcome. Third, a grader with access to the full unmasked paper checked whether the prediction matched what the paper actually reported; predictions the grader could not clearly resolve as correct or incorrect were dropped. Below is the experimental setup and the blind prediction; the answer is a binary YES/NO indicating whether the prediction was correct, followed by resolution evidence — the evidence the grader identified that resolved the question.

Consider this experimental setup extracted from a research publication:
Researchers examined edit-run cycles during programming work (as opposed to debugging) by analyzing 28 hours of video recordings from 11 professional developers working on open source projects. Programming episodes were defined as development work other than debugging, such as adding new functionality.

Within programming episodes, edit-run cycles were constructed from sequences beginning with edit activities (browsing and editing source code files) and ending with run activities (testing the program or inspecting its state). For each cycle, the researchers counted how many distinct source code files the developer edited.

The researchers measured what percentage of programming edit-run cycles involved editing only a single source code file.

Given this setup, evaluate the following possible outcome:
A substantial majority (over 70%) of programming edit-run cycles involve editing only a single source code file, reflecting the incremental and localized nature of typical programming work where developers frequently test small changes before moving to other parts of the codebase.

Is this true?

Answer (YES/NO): YES